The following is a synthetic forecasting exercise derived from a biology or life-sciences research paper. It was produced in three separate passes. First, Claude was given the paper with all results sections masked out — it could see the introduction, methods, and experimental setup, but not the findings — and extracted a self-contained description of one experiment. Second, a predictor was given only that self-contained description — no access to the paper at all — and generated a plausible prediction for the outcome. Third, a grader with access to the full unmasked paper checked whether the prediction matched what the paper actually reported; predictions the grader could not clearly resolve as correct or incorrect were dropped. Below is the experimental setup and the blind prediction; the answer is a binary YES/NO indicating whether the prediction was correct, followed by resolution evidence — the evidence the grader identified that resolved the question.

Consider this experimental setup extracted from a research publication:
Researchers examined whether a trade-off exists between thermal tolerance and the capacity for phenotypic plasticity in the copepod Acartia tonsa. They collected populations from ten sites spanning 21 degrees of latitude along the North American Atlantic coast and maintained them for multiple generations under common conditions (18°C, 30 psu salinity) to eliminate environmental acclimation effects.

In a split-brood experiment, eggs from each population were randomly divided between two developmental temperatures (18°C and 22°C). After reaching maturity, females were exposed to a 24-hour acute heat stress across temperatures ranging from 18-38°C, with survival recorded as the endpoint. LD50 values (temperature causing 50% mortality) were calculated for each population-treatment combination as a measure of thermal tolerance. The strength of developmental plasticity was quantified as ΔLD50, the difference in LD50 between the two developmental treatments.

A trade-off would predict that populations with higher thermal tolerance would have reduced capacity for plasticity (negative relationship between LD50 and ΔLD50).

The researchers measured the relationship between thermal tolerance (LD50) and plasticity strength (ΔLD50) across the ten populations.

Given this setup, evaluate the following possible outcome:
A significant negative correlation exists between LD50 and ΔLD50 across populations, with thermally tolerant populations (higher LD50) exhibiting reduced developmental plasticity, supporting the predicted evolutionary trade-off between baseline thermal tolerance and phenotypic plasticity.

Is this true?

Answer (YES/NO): YES